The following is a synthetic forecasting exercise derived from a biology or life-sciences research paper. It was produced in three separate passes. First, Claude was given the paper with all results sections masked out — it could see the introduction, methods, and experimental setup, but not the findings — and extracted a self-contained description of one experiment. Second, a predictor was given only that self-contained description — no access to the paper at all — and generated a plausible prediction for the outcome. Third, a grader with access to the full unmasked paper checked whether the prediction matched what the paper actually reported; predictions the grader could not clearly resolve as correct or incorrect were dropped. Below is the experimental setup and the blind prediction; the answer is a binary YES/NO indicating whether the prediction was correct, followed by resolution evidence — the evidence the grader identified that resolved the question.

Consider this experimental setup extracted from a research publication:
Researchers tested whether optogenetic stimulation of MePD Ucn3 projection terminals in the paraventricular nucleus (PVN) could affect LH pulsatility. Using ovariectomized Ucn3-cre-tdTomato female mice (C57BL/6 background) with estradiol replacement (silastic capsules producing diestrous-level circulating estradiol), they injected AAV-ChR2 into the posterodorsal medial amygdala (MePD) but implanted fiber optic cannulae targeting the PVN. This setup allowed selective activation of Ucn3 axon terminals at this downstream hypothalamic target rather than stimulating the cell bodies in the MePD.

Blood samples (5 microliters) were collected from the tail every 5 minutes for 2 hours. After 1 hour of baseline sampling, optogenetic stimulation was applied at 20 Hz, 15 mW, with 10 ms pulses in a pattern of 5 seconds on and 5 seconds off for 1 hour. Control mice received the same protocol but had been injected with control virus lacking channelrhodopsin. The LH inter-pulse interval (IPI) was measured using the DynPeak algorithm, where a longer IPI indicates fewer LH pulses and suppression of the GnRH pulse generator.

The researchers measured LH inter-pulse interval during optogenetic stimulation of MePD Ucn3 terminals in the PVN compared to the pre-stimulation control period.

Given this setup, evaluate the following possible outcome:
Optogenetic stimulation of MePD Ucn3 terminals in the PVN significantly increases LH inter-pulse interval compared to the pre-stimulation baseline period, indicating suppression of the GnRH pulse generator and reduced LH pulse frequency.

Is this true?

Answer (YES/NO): YES